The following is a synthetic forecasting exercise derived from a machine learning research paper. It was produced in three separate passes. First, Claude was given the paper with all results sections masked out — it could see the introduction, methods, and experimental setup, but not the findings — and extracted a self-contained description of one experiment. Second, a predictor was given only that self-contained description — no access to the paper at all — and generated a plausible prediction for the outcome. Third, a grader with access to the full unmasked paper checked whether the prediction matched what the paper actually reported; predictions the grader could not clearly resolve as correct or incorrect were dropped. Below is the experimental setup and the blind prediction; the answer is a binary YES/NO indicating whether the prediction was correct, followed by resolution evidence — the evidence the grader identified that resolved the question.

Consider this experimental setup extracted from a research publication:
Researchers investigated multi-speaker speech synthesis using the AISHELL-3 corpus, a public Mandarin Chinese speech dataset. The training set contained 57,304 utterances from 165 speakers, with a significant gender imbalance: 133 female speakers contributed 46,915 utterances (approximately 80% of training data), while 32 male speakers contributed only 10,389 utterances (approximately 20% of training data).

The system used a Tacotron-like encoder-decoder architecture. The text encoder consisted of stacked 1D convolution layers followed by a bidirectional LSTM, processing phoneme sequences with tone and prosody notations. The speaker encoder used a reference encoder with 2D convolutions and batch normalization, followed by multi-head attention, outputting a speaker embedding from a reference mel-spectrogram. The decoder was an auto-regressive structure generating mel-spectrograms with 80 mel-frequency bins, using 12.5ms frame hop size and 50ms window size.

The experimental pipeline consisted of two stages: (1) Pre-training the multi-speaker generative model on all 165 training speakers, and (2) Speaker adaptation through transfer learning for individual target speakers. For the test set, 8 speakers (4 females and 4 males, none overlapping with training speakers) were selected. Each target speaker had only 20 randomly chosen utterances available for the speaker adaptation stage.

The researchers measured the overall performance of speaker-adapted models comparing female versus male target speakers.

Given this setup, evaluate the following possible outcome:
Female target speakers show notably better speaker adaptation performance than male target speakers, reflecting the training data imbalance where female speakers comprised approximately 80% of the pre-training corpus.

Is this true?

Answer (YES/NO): YES